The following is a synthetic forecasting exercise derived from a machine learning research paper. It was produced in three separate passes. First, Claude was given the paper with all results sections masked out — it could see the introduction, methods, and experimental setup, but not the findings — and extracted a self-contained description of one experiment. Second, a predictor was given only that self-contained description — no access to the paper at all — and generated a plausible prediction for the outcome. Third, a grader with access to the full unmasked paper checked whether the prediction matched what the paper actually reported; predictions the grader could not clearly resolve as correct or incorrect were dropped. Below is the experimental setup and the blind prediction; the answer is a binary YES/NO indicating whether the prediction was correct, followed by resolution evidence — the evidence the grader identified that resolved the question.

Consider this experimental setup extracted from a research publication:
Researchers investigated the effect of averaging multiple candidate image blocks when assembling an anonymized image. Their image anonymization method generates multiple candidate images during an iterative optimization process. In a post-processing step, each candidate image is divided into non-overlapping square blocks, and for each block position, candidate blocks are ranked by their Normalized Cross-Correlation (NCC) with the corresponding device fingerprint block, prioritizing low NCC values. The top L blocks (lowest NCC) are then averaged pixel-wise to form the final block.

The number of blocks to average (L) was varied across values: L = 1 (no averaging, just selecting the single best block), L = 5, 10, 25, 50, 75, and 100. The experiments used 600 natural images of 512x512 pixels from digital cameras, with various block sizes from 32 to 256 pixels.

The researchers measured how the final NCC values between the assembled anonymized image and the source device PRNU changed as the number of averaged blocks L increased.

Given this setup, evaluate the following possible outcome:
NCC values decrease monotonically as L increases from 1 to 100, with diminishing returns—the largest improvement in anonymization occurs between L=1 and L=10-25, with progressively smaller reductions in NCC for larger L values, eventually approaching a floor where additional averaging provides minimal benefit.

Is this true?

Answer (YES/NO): NO